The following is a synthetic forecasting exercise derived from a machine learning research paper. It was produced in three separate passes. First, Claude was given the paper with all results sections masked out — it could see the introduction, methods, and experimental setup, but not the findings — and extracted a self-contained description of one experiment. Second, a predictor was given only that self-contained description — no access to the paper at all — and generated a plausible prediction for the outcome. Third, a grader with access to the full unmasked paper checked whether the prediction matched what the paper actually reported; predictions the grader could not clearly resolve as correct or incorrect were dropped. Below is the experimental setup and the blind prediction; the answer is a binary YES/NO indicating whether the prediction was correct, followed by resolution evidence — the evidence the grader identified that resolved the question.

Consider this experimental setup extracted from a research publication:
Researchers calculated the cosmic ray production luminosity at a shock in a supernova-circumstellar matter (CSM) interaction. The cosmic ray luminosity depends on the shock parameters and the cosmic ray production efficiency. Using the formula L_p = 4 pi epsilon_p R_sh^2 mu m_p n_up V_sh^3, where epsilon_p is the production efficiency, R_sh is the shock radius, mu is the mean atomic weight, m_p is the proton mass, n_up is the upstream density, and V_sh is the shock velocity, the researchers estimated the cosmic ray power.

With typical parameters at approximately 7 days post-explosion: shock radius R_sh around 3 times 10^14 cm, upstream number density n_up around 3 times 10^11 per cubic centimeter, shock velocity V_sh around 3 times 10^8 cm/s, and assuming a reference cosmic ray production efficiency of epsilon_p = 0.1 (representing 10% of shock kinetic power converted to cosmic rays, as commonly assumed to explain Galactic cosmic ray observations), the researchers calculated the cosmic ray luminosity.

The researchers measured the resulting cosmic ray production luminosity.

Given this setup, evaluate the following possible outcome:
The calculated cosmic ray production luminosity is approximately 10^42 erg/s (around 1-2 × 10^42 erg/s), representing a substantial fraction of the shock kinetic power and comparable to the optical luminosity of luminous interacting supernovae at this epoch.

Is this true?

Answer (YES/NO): NO